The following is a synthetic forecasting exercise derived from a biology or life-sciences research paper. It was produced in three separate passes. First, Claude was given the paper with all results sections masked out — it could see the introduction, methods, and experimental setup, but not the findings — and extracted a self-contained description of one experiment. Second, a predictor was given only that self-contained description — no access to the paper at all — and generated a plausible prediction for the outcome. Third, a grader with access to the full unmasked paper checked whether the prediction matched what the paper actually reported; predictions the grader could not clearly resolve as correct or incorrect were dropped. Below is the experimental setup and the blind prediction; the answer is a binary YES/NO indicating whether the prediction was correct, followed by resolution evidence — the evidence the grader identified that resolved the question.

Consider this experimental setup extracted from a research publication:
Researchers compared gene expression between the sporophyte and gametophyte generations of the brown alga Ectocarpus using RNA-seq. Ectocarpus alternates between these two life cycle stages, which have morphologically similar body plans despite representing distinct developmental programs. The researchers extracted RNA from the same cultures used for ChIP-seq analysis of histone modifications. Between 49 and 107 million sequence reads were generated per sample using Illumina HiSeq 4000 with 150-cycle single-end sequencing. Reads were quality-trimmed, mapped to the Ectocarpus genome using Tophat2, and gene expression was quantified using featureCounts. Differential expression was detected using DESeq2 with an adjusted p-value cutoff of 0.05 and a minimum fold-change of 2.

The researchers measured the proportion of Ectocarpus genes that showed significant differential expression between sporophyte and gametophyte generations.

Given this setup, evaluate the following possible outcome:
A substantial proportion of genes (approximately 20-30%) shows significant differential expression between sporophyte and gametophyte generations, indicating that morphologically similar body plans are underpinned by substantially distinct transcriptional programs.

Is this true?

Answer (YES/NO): NO